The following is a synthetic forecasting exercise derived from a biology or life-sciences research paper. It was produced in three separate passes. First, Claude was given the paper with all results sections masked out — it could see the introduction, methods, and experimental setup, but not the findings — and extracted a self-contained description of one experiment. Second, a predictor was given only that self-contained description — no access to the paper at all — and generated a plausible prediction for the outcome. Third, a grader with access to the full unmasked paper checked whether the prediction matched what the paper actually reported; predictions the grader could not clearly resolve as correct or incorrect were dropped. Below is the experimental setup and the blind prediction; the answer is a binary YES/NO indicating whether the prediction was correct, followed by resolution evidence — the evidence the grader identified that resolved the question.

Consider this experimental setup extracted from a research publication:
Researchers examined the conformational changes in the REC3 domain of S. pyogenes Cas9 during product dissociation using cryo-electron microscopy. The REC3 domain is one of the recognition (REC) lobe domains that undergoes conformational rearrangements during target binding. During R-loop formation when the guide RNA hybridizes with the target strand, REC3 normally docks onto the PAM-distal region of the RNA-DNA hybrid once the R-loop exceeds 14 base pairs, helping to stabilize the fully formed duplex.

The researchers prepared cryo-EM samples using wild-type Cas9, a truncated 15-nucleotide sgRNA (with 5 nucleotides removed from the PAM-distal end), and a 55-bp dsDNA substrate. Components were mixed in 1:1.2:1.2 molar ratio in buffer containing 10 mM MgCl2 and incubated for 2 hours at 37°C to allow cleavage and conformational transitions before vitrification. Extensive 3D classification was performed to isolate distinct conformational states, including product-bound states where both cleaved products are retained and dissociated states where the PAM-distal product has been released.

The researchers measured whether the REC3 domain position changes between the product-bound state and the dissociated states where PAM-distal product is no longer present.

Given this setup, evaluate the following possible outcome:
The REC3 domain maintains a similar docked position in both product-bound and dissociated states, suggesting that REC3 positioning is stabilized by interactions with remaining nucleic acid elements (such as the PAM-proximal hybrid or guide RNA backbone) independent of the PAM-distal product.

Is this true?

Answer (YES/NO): NO